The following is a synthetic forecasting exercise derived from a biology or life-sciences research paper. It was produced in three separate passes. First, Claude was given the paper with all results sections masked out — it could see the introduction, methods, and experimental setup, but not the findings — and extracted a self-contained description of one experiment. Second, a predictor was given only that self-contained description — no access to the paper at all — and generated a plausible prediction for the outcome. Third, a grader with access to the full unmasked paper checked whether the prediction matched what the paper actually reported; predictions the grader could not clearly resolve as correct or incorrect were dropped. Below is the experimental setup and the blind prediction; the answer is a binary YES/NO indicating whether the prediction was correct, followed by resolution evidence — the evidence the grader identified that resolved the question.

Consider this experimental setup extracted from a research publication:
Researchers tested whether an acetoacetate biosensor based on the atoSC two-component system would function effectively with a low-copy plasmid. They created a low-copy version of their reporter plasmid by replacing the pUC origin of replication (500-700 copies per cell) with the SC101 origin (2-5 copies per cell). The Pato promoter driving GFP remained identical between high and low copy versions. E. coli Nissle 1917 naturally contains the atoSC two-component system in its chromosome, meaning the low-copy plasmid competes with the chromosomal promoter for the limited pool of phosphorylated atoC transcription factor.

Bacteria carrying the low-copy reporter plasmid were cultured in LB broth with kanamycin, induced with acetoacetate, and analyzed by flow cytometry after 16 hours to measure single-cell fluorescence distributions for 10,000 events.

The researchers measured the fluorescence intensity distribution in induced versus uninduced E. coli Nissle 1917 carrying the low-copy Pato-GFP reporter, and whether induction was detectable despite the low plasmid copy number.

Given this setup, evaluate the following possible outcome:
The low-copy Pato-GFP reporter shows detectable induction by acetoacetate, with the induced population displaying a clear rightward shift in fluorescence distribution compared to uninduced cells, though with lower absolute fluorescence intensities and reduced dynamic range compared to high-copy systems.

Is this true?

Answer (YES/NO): NO